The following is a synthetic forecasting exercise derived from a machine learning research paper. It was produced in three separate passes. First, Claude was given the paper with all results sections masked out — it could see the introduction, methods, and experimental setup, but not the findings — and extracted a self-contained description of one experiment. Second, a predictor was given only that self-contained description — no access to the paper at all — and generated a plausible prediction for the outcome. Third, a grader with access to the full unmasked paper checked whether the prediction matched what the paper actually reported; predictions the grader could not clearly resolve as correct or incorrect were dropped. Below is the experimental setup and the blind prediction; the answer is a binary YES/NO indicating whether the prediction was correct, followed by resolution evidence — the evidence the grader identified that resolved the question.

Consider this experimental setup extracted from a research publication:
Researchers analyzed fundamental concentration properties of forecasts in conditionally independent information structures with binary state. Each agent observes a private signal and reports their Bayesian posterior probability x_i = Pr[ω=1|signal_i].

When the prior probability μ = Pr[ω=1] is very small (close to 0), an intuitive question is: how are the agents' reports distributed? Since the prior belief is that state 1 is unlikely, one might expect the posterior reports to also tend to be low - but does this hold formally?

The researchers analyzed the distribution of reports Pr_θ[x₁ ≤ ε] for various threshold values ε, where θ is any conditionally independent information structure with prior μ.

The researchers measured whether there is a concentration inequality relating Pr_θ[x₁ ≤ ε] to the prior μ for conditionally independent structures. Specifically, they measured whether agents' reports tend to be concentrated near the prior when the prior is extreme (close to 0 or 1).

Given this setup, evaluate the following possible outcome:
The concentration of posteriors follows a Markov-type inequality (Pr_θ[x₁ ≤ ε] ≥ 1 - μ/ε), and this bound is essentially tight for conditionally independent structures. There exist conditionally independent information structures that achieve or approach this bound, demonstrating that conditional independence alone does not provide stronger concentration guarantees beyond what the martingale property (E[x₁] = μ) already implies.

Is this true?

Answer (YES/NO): NO